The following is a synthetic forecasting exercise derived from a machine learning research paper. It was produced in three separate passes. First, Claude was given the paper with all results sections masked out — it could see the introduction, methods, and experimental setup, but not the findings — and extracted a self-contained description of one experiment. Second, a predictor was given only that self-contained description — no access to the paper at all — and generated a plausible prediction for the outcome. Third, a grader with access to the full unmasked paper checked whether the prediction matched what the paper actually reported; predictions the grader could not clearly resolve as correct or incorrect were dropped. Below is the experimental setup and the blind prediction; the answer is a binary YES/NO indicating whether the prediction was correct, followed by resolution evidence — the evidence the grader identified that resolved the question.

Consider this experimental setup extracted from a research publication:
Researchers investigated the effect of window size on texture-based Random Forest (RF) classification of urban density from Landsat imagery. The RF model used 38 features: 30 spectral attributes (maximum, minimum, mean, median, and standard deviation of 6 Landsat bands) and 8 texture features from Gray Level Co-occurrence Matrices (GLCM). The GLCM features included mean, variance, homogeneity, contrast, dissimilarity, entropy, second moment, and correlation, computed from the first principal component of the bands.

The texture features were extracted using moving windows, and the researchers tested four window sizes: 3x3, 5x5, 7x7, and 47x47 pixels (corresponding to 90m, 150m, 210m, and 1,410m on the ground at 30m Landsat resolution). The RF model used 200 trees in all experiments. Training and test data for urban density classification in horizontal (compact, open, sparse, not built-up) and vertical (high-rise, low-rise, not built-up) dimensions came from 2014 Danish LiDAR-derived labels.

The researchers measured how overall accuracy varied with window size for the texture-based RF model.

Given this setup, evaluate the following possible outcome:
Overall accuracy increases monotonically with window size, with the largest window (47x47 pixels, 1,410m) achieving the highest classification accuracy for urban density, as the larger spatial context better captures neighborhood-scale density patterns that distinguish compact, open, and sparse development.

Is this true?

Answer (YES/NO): NO